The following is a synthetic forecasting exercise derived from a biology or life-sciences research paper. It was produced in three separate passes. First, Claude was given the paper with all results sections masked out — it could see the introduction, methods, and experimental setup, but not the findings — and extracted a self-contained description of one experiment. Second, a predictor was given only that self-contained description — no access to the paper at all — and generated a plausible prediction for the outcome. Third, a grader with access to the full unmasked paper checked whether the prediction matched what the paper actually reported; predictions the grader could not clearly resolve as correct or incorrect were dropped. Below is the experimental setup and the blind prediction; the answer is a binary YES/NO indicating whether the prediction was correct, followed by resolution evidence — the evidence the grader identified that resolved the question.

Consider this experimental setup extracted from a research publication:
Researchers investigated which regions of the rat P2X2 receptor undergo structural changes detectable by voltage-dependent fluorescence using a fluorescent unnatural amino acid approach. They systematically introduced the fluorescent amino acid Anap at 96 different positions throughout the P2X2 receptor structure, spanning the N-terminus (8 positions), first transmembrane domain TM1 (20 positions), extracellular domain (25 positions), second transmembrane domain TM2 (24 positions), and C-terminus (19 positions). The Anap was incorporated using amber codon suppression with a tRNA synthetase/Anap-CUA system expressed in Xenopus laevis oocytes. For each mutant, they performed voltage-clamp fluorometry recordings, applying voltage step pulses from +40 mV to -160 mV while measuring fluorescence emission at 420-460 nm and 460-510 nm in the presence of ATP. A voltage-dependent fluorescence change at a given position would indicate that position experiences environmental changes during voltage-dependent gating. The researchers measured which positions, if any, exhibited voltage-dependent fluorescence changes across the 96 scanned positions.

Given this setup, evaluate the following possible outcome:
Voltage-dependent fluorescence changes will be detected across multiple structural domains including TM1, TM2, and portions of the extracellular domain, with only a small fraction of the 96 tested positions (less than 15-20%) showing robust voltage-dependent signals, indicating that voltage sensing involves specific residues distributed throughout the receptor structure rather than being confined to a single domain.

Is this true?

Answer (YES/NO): NO